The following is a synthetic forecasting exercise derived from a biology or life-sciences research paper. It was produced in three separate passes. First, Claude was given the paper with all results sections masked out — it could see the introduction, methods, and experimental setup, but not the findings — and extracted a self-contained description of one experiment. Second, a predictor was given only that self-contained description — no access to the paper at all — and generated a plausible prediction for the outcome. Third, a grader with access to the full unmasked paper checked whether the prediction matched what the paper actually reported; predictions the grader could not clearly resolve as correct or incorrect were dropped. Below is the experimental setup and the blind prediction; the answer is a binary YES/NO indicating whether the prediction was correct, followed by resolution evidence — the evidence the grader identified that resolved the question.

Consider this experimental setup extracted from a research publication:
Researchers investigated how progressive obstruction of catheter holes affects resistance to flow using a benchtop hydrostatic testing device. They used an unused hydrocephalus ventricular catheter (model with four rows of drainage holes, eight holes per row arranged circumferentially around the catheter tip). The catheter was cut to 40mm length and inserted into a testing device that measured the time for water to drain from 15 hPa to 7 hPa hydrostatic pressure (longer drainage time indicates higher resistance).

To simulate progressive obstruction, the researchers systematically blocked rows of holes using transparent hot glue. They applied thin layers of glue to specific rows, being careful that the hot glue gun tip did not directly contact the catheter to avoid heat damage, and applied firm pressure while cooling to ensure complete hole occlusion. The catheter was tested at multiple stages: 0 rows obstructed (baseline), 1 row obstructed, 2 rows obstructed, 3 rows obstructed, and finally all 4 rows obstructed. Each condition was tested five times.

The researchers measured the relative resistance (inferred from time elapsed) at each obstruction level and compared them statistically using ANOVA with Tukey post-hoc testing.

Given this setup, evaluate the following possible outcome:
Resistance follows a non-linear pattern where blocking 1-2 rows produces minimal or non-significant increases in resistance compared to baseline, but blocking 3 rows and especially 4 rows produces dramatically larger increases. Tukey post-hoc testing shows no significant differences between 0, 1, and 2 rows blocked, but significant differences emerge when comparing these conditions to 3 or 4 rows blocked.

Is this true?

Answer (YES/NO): NO